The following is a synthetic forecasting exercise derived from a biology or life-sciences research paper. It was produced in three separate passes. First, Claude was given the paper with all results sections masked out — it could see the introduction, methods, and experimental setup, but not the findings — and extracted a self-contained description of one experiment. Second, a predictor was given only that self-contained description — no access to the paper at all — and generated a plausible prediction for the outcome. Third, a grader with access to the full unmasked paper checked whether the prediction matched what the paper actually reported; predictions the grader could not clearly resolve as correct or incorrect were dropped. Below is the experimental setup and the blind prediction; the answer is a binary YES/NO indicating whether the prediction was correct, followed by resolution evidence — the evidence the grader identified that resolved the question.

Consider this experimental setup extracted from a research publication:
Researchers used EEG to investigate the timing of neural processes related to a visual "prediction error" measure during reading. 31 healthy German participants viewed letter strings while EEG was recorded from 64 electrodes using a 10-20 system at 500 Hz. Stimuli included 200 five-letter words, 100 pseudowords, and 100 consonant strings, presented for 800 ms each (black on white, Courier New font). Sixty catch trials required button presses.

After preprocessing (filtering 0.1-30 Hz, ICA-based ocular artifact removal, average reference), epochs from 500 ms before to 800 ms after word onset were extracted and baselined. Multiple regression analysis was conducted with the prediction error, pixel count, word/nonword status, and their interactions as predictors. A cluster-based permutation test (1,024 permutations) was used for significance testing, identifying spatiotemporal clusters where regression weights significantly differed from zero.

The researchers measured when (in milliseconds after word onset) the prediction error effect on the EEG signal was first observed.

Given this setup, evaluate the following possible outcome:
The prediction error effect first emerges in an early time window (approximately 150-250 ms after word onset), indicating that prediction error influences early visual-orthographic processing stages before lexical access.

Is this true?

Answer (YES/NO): YES